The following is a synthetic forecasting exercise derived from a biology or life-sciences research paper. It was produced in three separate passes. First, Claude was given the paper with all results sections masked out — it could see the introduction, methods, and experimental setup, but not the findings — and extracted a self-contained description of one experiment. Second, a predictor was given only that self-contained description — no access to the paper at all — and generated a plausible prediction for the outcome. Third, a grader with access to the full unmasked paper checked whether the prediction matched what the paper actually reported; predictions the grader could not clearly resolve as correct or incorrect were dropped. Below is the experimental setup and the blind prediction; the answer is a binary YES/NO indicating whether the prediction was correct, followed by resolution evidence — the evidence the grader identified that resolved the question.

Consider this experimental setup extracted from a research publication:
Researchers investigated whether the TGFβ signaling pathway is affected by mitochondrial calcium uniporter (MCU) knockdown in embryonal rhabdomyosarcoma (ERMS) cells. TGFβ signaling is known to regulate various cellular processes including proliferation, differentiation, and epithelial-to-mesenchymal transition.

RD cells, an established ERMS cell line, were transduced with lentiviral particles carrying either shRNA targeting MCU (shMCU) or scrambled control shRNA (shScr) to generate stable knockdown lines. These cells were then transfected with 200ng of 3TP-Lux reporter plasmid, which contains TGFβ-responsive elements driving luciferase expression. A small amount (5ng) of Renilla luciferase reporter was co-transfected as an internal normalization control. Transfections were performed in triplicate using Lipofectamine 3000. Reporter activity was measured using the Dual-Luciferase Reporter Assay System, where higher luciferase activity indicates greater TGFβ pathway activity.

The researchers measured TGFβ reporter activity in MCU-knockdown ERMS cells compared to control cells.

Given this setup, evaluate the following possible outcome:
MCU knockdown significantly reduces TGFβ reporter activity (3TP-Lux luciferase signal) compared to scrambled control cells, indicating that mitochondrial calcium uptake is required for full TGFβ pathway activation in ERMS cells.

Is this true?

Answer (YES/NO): YES